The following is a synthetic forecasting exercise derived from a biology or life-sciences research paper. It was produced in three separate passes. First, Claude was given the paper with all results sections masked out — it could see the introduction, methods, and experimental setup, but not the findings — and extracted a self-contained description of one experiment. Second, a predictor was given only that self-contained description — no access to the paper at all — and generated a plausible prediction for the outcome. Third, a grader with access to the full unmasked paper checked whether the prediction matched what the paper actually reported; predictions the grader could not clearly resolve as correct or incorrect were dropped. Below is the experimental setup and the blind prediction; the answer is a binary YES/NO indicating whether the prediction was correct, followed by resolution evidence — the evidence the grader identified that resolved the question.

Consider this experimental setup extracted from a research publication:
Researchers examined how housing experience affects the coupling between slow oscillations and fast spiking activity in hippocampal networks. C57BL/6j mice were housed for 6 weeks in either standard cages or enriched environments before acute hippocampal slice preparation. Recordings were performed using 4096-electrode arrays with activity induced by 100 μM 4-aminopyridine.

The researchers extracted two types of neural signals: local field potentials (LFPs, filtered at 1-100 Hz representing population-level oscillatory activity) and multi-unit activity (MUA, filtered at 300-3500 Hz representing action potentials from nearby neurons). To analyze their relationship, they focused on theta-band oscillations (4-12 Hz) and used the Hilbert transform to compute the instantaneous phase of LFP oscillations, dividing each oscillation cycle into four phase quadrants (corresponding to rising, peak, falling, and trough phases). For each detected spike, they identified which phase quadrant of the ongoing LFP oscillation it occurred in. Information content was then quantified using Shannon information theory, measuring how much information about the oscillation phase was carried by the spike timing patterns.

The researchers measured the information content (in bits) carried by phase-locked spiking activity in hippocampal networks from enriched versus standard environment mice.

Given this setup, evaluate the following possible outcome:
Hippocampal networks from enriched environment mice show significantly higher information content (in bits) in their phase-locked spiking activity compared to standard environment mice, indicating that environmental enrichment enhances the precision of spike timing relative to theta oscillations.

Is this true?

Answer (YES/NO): YES